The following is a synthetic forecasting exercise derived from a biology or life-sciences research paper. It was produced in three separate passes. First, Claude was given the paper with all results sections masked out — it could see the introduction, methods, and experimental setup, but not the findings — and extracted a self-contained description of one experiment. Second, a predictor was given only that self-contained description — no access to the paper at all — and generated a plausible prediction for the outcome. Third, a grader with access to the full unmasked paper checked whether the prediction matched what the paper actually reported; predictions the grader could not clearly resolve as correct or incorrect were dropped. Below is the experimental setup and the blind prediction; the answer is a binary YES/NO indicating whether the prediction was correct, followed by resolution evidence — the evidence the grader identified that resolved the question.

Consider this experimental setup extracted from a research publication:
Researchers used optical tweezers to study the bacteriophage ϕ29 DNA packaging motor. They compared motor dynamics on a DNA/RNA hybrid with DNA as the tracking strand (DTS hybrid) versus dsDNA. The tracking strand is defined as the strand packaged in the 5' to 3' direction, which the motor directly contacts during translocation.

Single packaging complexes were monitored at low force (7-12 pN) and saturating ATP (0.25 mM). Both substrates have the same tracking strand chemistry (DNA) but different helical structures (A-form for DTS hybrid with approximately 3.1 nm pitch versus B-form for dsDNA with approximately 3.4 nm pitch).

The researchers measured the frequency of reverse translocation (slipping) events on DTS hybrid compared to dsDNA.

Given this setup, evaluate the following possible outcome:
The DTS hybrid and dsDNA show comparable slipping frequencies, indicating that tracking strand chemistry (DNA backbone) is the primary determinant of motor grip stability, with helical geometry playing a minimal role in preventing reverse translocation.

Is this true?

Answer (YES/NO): YES